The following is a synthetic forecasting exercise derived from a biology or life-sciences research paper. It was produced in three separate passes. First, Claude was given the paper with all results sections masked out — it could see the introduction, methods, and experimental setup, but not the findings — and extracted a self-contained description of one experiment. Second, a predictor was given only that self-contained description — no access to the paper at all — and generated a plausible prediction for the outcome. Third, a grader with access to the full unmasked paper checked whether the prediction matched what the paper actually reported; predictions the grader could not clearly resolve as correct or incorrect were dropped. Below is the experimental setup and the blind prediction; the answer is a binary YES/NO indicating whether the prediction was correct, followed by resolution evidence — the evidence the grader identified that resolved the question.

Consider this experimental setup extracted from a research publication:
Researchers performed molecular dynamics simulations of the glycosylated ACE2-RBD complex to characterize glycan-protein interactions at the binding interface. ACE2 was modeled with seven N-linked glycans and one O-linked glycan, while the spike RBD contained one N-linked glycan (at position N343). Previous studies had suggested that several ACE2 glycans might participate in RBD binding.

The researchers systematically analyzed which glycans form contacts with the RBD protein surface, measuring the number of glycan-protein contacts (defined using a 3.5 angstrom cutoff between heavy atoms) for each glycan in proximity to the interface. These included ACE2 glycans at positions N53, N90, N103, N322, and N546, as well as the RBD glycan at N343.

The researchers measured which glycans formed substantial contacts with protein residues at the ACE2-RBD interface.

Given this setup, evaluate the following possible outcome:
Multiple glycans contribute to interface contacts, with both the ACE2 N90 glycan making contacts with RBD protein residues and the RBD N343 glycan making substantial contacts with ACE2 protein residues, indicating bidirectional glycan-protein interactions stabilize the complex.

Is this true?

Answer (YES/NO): NO